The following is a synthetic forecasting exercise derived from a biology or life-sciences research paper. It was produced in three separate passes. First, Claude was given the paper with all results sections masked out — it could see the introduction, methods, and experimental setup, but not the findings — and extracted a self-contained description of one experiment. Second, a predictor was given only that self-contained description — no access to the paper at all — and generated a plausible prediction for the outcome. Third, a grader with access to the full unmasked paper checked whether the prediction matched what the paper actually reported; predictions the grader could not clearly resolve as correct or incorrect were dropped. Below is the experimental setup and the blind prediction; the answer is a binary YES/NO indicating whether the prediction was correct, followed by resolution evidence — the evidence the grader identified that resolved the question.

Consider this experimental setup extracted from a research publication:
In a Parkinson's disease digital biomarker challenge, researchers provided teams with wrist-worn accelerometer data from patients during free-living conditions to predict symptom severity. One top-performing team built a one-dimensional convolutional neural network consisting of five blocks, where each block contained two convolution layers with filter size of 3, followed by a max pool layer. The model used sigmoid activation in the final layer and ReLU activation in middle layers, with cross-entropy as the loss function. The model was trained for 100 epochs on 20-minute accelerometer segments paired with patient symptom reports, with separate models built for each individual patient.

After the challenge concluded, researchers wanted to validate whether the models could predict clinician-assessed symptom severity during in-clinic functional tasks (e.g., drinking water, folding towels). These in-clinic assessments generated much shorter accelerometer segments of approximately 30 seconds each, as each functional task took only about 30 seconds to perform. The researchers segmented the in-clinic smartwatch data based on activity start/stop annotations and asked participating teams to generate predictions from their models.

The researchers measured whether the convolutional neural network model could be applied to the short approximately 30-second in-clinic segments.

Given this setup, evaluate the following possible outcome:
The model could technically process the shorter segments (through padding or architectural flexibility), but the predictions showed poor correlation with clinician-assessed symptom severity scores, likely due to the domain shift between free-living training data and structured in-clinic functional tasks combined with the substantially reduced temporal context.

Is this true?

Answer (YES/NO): NO